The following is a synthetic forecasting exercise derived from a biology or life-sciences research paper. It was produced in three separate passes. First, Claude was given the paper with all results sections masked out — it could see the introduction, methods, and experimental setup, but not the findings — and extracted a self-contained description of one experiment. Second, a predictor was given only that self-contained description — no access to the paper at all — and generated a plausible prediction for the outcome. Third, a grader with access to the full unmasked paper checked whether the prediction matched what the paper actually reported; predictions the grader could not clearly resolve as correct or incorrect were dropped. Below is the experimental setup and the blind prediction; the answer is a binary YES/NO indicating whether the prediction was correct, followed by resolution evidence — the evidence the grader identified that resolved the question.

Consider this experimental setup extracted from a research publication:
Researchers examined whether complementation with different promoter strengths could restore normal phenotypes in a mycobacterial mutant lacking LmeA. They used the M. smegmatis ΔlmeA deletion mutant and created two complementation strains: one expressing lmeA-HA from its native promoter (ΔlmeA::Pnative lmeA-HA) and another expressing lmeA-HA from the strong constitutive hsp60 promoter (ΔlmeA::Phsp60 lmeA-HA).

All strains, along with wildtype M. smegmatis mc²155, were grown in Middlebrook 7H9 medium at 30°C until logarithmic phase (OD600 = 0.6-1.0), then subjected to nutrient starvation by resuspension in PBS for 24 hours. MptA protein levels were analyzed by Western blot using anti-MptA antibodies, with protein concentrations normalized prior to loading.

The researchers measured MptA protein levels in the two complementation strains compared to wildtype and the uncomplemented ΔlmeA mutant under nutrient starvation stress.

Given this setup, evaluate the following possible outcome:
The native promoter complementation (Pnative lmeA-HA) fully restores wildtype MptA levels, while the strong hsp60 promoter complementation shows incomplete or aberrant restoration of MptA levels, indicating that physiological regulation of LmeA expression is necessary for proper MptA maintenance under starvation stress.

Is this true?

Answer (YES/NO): NO